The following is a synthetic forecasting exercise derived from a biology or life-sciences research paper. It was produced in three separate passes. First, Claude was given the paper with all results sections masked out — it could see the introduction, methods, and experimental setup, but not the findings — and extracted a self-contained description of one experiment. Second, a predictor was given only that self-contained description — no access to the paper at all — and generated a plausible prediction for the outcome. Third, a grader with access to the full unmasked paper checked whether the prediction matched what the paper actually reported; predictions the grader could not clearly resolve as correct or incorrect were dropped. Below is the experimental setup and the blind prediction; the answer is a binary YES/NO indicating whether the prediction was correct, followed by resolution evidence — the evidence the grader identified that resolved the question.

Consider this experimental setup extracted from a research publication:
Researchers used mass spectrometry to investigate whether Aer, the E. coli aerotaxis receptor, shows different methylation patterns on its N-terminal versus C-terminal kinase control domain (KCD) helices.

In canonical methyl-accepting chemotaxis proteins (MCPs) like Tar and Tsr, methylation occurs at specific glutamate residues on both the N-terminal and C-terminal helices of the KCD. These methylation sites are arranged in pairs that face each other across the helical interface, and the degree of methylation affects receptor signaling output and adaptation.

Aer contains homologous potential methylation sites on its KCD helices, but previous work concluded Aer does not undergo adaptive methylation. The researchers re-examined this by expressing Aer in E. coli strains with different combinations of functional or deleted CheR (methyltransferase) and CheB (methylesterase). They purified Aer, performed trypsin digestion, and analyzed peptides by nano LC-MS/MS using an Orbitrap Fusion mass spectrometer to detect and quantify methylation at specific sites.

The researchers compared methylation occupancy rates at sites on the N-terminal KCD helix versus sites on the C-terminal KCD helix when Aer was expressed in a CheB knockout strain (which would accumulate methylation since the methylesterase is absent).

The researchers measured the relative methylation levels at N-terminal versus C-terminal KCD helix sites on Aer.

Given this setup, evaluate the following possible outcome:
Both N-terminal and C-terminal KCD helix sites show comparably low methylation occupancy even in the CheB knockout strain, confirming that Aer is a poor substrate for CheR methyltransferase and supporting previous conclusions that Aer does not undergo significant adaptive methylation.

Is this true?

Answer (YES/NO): NO